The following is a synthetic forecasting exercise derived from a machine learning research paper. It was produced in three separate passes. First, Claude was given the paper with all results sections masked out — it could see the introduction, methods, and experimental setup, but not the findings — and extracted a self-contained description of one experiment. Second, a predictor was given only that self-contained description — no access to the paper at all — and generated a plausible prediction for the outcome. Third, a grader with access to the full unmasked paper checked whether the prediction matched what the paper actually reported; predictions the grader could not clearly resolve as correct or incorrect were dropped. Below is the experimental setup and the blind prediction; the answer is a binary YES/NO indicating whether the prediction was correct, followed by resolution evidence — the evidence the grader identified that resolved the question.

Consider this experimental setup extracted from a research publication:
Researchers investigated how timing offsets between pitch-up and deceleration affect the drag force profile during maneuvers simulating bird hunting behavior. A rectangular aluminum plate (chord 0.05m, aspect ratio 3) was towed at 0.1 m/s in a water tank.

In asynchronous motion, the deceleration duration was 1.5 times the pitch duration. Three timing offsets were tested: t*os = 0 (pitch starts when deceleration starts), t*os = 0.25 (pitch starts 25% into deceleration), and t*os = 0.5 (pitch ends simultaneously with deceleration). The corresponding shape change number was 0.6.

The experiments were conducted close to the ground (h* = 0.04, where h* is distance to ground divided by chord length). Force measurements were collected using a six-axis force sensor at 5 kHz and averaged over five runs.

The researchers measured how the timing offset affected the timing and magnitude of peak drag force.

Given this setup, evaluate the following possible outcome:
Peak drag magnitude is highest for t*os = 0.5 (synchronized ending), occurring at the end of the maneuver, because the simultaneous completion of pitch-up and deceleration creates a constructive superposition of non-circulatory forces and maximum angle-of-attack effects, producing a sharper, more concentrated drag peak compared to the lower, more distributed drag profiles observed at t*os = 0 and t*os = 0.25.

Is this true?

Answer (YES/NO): NO